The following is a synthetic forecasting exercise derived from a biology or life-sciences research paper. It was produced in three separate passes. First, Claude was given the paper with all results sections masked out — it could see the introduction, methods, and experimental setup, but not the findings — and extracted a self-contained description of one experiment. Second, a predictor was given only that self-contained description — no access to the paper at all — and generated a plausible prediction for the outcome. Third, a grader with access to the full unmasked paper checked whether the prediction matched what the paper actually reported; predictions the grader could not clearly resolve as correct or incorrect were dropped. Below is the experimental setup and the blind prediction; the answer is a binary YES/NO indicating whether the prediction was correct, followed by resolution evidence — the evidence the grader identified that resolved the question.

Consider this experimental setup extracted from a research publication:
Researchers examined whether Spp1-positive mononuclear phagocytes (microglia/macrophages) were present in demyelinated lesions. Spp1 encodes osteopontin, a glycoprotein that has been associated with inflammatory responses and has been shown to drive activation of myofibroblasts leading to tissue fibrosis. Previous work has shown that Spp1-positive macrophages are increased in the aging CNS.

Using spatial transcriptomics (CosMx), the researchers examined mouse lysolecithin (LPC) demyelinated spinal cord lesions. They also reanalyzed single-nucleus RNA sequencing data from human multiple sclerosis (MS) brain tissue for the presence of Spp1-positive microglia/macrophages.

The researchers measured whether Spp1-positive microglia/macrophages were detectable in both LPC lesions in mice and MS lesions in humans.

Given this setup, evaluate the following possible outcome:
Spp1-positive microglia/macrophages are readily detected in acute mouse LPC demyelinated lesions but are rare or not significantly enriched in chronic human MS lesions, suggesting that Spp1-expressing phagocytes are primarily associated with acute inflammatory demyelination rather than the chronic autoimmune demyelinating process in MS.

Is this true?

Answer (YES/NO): NO